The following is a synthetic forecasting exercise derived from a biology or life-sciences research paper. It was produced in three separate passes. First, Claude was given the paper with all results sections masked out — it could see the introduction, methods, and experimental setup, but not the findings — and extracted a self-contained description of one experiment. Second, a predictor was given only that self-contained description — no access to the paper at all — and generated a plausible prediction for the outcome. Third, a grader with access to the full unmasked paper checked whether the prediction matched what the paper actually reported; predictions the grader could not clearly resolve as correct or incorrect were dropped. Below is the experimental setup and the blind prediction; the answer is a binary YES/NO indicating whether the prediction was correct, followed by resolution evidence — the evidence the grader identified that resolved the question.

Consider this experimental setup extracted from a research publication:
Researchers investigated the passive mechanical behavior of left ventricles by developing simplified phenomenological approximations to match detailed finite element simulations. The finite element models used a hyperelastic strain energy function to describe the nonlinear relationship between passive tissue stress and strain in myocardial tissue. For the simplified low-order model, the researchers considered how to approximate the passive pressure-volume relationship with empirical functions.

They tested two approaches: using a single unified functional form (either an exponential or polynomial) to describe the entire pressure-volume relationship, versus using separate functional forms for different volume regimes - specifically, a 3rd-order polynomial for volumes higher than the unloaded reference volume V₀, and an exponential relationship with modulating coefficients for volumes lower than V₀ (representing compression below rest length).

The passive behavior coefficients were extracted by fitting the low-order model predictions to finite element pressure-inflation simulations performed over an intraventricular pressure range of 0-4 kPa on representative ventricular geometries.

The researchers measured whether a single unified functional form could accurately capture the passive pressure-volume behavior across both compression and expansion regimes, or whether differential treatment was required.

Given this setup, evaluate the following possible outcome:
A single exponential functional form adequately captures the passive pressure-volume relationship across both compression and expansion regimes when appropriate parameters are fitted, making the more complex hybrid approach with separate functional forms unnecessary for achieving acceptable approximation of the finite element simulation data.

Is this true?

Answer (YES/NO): NO